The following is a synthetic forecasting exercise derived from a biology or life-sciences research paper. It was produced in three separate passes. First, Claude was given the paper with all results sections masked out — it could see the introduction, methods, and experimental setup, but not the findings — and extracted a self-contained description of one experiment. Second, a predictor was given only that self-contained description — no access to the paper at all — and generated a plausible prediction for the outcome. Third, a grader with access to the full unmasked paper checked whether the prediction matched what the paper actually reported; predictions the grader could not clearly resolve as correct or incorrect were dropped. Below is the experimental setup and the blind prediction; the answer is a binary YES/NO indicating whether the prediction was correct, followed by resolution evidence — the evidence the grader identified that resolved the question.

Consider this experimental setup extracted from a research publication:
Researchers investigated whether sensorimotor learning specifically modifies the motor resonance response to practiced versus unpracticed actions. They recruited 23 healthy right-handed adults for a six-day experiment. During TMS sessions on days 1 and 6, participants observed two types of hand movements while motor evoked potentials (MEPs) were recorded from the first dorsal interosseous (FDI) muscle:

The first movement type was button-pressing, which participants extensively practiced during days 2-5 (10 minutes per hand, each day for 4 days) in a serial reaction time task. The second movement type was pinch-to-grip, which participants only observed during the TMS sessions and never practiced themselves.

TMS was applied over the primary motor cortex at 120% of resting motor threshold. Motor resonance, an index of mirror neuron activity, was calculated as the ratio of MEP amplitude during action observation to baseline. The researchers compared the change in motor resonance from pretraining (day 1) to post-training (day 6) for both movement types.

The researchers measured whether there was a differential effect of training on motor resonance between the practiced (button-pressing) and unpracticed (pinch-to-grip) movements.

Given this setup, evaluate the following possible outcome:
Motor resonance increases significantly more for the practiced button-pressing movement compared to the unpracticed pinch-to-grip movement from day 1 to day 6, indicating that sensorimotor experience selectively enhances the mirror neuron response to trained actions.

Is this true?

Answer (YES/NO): NO